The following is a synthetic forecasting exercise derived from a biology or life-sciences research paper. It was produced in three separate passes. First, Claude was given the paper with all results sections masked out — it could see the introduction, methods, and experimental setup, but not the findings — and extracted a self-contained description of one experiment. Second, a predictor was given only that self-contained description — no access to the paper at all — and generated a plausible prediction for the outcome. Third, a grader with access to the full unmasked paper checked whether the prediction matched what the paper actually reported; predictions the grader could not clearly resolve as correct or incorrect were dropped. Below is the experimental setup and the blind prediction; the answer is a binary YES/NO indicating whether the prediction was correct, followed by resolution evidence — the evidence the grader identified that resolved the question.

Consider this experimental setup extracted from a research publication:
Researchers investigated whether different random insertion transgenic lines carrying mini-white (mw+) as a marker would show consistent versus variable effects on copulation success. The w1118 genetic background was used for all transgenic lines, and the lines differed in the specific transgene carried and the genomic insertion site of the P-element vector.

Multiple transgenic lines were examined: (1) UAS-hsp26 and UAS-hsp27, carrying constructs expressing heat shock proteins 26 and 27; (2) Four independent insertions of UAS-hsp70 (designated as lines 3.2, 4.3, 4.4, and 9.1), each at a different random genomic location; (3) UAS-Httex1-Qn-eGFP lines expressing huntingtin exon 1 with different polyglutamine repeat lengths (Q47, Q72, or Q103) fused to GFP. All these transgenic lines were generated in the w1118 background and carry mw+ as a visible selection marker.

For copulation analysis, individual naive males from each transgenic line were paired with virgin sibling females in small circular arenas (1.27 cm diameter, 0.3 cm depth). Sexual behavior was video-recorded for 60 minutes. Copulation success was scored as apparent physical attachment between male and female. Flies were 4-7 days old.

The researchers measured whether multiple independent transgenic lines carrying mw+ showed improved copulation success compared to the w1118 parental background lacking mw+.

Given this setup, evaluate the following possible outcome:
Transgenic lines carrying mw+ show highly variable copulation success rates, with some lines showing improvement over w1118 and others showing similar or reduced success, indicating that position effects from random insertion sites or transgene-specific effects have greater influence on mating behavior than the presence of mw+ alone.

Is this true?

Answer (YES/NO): NO